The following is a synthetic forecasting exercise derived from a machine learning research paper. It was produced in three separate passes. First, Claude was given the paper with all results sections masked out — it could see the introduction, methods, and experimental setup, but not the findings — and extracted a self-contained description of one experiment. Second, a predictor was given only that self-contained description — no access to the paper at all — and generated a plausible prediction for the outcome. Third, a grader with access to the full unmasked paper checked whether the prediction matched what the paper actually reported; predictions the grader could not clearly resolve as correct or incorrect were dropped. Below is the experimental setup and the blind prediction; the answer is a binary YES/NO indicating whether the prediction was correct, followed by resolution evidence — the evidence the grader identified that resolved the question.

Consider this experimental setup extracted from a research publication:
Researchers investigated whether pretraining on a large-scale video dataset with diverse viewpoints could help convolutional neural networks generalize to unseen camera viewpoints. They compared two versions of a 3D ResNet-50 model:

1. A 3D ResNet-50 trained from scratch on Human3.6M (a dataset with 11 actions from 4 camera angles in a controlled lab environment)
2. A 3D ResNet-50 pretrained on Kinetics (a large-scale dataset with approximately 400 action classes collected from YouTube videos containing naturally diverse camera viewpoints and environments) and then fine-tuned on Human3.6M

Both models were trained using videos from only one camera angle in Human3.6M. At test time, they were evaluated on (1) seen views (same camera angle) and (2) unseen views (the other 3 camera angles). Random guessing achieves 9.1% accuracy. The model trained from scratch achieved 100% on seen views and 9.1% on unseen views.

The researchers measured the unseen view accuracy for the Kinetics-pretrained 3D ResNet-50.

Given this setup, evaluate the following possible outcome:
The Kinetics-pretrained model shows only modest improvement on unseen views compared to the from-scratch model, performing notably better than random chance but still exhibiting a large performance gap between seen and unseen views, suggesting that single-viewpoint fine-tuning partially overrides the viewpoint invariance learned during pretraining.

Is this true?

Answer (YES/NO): YES